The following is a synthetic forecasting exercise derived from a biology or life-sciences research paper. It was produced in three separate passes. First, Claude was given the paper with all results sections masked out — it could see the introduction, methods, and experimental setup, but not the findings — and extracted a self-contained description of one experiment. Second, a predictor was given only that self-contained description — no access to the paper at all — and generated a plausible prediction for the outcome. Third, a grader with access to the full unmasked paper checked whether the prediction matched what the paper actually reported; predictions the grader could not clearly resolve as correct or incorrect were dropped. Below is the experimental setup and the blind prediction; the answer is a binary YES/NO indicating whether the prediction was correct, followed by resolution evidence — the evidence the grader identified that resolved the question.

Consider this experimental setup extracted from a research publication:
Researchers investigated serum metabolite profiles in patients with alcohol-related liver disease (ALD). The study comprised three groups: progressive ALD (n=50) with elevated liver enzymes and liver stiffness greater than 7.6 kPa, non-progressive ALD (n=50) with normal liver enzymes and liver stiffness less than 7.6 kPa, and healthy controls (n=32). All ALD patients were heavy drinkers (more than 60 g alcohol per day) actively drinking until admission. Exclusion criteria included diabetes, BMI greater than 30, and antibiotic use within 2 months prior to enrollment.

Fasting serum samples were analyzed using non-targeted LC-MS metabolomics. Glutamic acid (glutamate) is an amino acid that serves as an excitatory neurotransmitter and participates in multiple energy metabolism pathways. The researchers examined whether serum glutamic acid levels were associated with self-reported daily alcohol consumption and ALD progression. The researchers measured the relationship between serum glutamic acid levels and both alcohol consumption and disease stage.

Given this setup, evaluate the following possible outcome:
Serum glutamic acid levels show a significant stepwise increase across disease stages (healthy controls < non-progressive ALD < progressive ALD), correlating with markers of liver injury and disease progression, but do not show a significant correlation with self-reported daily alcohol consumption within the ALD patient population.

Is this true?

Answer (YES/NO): NO